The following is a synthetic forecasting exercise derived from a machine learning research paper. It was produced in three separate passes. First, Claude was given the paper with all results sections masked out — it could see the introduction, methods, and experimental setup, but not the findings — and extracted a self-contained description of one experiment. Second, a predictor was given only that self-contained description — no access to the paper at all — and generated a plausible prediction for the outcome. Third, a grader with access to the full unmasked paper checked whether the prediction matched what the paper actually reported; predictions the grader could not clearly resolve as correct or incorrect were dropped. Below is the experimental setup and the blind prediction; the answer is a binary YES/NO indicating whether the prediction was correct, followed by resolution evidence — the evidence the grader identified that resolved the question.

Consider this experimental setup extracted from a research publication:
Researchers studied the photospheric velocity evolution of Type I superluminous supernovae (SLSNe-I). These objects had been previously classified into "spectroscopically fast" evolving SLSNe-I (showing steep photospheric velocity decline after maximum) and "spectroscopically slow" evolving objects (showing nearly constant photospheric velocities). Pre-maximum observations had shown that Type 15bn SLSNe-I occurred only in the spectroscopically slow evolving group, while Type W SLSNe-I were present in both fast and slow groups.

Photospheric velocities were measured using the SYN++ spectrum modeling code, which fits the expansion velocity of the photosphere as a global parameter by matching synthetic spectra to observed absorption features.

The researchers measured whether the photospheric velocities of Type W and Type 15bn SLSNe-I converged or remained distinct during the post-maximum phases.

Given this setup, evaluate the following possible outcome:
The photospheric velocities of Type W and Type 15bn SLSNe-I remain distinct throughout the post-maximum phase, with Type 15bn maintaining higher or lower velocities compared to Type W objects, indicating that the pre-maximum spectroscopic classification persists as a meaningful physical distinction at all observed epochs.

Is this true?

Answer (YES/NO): NO